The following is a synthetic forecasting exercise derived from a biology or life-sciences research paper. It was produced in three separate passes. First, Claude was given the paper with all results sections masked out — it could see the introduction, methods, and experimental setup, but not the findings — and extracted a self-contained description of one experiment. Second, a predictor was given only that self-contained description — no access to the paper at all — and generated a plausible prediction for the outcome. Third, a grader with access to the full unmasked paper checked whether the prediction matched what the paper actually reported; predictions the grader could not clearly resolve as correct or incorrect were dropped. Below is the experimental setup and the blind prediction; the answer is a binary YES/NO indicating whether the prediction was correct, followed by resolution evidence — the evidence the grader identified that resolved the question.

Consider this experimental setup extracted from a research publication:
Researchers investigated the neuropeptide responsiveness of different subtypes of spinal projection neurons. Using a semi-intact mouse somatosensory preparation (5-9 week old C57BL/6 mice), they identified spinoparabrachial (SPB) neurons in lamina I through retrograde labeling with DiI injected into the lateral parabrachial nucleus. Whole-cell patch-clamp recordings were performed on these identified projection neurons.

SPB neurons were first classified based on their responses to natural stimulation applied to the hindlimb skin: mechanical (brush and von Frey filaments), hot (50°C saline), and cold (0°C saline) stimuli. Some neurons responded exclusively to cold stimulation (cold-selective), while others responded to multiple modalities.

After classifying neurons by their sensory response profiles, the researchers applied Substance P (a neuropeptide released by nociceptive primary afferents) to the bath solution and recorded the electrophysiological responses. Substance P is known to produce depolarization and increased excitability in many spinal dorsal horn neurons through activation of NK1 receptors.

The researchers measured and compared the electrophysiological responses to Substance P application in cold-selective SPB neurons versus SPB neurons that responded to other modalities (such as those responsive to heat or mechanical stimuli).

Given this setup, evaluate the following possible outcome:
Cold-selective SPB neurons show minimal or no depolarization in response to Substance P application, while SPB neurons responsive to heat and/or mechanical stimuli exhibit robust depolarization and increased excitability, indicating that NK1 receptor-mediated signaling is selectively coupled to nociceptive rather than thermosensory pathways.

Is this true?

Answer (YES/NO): YES